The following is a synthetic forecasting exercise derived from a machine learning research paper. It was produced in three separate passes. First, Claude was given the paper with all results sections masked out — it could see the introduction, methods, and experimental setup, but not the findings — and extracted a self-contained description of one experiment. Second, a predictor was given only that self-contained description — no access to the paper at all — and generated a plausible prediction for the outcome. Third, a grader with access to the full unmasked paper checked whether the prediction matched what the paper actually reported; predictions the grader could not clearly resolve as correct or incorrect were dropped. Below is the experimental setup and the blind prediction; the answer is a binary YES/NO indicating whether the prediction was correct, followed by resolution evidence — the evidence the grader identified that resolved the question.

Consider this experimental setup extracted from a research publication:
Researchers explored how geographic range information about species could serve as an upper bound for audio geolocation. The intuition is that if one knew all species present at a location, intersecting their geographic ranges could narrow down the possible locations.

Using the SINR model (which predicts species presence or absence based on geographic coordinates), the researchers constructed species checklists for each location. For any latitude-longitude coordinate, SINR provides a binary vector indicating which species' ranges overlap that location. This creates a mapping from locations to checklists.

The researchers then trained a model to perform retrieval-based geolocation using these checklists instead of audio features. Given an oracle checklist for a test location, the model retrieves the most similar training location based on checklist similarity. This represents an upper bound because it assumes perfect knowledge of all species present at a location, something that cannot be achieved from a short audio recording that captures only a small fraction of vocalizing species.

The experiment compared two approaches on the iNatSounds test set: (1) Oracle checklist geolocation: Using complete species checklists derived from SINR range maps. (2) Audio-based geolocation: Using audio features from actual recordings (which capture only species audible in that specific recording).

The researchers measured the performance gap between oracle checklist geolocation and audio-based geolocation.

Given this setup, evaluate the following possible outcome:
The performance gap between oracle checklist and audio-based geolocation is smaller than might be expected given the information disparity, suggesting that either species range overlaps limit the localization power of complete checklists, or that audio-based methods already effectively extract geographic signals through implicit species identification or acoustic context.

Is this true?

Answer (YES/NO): NO